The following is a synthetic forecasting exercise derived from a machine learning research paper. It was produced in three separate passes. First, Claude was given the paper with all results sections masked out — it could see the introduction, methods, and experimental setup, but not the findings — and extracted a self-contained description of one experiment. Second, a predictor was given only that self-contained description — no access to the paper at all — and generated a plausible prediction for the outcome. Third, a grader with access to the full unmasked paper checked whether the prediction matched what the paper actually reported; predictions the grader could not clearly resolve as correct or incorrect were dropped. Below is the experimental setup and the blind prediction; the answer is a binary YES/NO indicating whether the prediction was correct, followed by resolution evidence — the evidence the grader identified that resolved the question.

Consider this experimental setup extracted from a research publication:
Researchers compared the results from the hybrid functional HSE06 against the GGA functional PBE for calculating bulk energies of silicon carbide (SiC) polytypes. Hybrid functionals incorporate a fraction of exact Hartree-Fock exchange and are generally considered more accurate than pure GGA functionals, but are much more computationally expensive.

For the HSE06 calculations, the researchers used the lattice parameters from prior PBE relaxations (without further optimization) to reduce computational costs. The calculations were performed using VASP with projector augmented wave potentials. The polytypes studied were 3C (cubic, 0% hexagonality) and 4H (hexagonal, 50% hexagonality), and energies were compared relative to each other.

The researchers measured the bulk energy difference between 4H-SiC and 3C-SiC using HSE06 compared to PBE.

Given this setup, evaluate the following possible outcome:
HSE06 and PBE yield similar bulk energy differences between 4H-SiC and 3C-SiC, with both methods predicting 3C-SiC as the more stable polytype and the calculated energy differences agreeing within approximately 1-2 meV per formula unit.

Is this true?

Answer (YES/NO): NO